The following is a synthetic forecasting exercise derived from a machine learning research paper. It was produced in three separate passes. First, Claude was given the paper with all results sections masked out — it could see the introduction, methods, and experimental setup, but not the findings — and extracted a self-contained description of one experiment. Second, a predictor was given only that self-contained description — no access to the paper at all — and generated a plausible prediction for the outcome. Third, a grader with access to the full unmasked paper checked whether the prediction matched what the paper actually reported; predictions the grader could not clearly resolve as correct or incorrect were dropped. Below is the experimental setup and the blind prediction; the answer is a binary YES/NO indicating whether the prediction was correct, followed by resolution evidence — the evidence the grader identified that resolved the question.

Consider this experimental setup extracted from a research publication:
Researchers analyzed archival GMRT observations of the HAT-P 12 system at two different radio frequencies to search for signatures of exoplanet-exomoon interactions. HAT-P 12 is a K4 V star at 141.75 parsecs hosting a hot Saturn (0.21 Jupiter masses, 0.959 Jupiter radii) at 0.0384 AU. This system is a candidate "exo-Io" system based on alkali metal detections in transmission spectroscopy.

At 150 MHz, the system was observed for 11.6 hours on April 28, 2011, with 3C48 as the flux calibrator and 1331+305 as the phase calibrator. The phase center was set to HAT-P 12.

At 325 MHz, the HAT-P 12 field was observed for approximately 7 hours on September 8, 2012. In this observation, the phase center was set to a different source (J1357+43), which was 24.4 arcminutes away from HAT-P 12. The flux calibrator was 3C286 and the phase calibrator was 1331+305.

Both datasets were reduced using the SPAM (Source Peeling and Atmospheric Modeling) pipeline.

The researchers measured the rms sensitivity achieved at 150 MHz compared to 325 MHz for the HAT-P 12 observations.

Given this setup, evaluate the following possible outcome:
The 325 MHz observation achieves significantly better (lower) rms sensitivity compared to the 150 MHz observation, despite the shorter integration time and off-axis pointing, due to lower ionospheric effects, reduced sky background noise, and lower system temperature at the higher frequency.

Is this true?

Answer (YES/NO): YES